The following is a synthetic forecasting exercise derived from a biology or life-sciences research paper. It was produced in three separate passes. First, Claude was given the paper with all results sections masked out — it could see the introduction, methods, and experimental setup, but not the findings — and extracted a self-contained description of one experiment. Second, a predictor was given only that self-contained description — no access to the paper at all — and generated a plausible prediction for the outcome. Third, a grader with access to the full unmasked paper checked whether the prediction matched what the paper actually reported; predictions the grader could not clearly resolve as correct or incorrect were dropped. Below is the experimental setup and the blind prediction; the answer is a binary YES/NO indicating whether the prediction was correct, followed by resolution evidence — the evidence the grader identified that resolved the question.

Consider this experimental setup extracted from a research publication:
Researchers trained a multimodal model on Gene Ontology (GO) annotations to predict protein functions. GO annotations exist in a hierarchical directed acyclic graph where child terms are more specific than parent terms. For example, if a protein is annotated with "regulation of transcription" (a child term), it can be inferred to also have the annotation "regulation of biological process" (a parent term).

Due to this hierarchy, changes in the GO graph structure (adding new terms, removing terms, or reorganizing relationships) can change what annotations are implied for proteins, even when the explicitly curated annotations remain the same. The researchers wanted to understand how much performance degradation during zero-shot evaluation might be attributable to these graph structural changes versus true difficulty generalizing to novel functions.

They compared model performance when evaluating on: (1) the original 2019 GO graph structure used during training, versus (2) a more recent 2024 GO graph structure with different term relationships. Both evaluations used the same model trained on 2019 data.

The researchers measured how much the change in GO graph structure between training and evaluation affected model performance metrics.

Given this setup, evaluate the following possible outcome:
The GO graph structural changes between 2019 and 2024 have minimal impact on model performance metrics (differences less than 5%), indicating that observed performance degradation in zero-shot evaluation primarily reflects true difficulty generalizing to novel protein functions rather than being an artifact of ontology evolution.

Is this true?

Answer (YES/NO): NO